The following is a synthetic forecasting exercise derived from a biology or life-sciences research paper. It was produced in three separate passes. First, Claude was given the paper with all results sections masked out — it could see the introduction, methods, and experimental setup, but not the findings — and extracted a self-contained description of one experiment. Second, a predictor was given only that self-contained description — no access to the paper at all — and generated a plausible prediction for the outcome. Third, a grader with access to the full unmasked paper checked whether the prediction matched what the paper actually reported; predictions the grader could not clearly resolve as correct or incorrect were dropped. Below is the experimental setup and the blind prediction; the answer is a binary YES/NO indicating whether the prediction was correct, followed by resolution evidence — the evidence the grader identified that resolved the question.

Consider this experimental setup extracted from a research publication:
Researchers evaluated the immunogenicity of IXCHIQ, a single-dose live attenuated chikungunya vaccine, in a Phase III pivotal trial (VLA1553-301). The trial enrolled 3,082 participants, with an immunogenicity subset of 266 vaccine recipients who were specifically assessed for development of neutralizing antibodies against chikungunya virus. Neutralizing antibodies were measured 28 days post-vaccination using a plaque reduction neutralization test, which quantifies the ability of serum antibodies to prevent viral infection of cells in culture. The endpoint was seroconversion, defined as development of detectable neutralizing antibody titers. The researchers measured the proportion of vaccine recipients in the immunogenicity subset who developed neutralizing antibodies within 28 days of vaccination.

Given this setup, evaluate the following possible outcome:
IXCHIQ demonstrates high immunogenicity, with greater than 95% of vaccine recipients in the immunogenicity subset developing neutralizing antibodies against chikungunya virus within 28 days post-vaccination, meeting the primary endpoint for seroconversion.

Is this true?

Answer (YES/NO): YES